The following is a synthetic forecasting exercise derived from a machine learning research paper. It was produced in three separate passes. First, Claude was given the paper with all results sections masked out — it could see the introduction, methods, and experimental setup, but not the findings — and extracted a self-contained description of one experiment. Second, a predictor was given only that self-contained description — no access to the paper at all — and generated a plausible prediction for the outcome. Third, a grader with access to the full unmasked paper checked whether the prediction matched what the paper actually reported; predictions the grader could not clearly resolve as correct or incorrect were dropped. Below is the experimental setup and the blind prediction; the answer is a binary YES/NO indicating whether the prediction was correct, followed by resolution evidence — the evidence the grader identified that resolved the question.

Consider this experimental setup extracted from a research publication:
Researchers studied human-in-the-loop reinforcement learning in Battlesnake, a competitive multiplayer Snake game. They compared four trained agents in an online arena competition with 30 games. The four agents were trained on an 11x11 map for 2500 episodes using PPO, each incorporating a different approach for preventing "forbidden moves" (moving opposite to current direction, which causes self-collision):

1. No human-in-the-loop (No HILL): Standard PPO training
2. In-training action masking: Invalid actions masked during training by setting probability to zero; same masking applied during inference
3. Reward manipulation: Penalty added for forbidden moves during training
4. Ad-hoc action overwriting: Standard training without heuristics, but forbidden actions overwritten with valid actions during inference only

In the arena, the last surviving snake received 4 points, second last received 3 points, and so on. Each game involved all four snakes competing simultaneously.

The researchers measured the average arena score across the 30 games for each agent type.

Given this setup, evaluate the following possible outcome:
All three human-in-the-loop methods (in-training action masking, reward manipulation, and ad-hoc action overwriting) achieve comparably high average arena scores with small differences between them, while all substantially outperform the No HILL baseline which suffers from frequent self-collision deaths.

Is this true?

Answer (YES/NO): NO